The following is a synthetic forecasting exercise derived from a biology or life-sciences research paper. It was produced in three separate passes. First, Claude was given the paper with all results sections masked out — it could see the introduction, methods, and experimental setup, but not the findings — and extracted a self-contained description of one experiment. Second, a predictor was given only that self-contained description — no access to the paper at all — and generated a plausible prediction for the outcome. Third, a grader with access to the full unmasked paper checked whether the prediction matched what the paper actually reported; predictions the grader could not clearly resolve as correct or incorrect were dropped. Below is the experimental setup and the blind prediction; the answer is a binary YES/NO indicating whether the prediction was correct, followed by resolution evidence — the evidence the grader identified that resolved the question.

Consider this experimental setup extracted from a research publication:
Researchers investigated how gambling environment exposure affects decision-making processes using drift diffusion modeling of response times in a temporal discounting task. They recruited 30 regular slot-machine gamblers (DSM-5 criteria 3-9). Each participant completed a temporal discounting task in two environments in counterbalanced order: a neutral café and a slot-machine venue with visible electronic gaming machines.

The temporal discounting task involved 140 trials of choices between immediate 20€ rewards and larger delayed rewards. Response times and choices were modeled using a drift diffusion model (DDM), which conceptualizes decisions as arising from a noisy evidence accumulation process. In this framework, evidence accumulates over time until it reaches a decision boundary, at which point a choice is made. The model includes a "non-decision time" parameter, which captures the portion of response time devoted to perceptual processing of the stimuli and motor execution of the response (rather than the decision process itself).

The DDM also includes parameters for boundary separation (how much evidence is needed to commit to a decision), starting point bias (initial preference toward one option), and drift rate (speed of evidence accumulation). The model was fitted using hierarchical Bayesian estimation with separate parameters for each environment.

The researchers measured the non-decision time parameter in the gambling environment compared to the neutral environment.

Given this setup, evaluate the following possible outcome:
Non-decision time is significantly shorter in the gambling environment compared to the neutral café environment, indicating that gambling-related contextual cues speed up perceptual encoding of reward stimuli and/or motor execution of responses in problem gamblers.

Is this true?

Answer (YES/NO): NO